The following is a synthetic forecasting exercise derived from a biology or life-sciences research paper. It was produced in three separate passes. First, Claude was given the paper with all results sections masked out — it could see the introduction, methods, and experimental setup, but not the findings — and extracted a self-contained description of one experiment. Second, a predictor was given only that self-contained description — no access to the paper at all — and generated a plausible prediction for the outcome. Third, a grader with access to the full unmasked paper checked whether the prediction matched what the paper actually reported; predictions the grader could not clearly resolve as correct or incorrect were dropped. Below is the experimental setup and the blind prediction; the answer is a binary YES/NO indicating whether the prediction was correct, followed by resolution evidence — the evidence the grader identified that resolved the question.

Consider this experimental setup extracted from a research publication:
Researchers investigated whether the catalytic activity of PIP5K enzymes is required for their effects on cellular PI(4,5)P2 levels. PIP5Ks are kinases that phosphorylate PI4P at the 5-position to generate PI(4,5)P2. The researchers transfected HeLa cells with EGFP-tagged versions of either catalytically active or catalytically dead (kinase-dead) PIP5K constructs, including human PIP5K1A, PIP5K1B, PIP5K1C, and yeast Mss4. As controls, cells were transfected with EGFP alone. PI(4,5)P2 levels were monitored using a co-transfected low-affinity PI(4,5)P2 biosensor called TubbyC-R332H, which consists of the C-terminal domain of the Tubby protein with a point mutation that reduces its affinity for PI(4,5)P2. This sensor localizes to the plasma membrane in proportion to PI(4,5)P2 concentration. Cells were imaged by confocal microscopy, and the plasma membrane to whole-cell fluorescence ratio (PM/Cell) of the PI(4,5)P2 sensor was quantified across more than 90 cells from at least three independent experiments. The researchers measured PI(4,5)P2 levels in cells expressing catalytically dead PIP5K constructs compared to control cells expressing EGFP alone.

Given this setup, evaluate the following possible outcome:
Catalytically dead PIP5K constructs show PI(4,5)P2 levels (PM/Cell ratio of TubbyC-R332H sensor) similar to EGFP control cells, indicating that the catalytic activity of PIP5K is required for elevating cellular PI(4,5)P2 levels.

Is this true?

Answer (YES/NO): NO